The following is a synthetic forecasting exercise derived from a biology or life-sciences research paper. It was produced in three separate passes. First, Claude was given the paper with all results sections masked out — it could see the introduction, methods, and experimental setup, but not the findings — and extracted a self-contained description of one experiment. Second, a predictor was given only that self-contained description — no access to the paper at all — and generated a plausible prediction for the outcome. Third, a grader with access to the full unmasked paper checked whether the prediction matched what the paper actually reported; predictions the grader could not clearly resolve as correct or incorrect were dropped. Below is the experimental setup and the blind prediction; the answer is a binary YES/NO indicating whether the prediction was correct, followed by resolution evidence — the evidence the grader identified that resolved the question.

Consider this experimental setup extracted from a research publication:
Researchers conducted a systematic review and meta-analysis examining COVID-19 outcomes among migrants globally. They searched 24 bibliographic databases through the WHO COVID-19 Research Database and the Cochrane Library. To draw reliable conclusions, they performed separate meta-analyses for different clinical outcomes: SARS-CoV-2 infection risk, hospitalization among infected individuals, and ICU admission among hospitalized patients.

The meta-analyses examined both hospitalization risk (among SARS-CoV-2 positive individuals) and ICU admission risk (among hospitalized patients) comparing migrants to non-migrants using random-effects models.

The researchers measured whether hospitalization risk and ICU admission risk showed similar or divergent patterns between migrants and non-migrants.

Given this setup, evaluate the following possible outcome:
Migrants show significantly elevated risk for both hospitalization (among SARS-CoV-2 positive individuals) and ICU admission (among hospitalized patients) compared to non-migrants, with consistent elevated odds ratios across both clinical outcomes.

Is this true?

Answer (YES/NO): NO